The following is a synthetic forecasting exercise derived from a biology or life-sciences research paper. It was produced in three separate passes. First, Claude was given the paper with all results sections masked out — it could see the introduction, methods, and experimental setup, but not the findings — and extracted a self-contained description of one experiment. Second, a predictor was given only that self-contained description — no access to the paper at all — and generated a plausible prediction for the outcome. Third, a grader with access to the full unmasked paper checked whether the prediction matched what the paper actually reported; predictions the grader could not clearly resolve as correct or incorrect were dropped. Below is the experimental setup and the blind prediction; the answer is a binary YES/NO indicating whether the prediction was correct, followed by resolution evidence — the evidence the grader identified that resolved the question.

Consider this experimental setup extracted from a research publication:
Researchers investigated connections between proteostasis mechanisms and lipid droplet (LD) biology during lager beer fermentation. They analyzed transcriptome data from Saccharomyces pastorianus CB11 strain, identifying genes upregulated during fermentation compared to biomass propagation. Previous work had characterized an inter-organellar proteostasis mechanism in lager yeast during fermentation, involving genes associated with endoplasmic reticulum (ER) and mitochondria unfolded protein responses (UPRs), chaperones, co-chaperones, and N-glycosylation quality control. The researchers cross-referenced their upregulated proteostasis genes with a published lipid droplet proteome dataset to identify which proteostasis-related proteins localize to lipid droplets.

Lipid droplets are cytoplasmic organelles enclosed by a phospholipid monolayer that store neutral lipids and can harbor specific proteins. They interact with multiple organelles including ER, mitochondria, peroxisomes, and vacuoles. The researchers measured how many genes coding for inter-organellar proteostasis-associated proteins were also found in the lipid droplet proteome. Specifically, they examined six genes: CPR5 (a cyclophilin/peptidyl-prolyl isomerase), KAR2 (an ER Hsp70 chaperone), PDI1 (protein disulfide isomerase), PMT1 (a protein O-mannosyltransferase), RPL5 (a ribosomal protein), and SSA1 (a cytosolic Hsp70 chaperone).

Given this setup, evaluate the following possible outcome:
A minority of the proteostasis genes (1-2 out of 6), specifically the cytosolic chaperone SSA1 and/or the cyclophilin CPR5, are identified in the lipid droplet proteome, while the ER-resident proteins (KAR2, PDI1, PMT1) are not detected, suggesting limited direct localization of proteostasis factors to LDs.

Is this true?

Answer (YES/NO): NO